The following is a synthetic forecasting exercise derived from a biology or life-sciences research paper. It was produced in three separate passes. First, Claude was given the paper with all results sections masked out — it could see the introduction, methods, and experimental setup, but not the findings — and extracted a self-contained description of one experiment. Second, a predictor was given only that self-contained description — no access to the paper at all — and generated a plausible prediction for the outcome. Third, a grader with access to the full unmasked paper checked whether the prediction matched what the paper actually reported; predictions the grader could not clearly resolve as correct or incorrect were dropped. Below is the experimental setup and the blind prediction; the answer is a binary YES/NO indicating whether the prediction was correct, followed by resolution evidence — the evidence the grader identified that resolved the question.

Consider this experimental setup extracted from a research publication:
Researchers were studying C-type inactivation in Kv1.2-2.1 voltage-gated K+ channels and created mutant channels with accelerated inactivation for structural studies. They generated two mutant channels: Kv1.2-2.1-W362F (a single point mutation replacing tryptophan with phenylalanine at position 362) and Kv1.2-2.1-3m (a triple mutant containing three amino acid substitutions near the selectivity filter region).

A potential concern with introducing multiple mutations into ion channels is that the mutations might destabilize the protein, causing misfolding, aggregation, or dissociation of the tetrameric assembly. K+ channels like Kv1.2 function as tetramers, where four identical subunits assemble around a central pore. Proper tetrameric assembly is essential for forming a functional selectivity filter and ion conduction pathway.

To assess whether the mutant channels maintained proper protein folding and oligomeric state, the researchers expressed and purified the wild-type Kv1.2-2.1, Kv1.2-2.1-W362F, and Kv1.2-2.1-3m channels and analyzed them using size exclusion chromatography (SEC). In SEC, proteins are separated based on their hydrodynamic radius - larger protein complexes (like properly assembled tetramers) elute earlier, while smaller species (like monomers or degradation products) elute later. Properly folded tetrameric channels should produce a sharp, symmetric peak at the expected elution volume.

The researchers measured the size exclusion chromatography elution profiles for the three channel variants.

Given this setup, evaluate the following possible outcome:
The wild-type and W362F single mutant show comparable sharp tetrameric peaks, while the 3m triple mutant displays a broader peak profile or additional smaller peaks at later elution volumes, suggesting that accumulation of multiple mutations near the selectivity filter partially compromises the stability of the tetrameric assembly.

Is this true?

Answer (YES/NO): NO